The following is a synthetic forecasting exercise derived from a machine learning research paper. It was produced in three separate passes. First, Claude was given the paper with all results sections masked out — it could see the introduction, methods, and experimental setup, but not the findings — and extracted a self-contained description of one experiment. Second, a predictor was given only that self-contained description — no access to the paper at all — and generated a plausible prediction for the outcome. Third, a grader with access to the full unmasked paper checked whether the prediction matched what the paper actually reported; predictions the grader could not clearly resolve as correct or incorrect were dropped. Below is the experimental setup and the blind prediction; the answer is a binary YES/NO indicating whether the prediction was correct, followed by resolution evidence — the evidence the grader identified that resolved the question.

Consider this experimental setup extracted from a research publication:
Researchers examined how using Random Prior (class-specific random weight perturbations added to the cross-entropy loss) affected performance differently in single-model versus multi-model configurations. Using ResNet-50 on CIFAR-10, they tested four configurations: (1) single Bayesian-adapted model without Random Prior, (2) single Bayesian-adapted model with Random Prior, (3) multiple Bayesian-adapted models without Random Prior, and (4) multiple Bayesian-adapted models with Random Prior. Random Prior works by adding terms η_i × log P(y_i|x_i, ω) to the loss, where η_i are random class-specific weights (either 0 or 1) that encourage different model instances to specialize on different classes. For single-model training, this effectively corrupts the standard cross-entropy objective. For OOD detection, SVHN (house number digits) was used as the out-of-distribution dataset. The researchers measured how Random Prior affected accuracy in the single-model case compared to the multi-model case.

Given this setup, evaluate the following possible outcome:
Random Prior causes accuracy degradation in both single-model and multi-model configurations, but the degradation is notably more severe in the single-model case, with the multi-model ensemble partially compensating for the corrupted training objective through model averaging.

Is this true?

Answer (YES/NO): NO